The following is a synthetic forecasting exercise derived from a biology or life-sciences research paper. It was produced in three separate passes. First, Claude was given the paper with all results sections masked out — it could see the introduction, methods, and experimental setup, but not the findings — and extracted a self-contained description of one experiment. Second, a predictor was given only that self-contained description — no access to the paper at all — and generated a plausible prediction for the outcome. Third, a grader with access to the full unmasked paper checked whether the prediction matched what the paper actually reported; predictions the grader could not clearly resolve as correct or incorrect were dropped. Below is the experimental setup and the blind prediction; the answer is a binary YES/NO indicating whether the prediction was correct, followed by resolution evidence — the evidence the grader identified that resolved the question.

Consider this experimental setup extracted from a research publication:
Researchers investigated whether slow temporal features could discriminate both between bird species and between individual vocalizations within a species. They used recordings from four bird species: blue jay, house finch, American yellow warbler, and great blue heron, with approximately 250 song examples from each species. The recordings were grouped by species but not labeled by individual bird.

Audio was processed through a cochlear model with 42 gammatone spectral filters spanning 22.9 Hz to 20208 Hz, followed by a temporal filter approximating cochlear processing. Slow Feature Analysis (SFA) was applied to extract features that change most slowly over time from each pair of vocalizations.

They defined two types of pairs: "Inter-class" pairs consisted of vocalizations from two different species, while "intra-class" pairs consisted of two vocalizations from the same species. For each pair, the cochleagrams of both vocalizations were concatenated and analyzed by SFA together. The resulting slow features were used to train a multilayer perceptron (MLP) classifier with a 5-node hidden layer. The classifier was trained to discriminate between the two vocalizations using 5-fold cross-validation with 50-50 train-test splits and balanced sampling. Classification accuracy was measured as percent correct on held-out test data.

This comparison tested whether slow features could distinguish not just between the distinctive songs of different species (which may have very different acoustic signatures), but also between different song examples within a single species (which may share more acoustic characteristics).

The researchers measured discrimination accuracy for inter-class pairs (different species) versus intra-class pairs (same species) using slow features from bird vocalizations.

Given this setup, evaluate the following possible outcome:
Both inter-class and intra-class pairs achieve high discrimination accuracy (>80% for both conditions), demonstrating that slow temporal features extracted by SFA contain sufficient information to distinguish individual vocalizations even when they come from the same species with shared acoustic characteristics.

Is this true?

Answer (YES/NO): YES